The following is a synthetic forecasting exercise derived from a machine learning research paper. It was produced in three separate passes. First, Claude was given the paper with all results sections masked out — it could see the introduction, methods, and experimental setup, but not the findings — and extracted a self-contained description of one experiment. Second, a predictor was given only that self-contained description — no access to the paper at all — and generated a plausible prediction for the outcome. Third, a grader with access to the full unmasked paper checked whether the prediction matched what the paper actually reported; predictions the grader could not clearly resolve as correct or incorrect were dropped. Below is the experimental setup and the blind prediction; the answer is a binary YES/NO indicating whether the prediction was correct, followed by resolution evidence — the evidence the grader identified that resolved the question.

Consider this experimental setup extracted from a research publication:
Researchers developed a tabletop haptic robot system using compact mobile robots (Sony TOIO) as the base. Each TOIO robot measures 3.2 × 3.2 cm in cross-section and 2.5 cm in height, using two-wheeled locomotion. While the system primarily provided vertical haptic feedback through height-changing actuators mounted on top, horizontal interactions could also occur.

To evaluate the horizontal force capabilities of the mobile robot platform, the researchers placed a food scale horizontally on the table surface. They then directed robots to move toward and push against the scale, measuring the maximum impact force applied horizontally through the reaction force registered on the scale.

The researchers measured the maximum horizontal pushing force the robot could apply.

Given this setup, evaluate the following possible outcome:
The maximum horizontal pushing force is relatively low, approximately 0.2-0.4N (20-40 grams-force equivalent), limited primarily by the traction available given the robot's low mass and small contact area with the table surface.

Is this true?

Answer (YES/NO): YES